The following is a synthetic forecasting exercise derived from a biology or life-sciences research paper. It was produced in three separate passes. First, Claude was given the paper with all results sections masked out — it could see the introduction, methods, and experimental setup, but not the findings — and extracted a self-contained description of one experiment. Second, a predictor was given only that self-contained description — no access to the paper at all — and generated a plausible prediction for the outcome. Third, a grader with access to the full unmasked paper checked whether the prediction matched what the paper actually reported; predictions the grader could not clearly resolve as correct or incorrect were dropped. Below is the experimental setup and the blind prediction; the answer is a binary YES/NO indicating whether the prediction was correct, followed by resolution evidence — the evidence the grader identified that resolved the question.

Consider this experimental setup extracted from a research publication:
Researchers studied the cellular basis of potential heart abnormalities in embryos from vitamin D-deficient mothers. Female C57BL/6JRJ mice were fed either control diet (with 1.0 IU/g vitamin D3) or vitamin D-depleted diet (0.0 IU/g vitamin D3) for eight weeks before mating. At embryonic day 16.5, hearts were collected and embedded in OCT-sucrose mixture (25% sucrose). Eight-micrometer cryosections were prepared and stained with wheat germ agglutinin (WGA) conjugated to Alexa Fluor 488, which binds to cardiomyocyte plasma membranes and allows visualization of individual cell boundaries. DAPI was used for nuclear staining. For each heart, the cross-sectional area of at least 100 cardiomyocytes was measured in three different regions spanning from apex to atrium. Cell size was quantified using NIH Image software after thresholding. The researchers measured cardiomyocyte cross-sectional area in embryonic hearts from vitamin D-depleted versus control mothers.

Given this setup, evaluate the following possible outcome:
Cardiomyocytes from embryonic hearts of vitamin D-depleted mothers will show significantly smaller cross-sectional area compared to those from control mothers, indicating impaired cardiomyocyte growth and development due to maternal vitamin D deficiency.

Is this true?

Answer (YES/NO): NO